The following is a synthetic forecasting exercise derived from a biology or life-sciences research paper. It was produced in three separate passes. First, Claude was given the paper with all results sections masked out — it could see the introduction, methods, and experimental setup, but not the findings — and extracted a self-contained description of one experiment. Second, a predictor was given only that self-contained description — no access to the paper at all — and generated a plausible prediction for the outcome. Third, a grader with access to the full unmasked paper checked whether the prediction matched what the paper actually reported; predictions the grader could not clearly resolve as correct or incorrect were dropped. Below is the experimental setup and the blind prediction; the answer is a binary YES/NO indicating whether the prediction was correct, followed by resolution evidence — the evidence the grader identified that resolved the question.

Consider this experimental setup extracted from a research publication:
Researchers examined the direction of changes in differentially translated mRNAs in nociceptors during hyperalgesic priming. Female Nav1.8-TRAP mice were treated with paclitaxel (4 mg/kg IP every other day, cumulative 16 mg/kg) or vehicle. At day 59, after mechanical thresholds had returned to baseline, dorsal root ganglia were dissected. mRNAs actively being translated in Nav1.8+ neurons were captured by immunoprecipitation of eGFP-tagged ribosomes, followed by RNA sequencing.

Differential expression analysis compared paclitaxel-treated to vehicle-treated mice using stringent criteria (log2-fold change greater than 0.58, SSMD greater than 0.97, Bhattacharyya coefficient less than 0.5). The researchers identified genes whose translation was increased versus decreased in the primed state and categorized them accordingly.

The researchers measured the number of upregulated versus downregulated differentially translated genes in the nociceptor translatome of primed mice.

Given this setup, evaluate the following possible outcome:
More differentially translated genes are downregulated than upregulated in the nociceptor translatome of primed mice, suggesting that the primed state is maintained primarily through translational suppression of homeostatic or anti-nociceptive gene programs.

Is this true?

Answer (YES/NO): NO